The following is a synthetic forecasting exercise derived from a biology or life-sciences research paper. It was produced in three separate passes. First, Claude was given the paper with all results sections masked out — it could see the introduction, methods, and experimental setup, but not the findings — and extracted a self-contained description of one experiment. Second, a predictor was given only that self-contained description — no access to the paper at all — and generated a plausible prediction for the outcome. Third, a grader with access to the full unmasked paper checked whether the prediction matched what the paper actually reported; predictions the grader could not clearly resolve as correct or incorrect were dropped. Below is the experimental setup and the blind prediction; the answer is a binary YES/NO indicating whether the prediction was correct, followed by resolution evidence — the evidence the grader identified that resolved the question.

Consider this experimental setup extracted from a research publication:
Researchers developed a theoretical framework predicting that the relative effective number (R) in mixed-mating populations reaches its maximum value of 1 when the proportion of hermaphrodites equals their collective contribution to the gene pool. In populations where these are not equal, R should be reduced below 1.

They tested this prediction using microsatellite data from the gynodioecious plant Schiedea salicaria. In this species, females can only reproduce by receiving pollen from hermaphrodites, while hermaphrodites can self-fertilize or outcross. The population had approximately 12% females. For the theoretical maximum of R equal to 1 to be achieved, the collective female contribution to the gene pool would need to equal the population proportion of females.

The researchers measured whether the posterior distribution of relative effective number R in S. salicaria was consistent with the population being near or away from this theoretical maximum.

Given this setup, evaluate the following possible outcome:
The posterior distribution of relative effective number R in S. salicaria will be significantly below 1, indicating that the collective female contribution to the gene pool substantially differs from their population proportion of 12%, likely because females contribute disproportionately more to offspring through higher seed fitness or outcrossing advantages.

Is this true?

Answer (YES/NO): NO